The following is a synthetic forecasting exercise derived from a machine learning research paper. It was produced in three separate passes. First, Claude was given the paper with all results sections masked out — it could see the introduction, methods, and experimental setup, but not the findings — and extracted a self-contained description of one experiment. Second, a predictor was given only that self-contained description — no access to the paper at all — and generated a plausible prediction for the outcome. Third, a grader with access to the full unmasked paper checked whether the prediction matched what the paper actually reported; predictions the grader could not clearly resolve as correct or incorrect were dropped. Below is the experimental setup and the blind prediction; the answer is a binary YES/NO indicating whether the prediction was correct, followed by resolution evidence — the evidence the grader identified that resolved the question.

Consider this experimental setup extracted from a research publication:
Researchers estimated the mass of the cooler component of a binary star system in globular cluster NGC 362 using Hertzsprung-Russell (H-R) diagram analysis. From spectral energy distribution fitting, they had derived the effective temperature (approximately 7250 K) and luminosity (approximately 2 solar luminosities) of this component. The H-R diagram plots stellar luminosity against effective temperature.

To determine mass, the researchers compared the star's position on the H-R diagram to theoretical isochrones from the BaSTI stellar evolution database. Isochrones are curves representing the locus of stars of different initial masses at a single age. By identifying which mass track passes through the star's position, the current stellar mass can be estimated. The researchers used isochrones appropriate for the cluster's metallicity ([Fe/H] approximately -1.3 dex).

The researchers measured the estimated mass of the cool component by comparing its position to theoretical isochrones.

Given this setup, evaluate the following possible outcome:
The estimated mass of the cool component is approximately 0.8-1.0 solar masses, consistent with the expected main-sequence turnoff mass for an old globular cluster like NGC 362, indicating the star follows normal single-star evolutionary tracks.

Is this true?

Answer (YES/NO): NO